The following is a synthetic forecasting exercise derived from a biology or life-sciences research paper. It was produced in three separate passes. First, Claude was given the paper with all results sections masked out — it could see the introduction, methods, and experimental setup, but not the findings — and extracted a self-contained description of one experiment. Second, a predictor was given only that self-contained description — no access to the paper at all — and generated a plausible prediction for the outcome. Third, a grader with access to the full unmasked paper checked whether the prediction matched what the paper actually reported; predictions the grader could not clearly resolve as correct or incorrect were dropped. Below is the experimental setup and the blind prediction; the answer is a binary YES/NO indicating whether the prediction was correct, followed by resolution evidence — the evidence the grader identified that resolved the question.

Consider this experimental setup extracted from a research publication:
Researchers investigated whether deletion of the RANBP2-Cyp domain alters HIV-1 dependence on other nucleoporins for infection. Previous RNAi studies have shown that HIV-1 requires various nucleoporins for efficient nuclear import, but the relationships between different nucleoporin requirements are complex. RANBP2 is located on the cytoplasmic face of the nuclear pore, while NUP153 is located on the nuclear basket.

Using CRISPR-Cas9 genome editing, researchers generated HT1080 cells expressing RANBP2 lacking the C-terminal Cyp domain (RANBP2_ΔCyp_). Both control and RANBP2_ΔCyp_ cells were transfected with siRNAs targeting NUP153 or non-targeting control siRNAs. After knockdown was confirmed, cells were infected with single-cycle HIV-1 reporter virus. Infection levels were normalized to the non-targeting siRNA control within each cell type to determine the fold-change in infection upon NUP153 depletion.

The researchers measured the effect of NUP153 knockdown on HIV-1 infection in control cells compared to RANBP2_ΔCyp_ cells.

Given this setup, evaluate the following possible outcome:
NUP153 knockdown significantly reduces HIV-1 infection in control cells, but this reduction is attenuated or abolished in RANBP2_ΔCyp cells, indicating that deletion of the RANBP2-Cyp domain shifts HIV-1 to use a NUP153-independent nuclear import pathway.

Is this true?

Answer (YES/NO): NO